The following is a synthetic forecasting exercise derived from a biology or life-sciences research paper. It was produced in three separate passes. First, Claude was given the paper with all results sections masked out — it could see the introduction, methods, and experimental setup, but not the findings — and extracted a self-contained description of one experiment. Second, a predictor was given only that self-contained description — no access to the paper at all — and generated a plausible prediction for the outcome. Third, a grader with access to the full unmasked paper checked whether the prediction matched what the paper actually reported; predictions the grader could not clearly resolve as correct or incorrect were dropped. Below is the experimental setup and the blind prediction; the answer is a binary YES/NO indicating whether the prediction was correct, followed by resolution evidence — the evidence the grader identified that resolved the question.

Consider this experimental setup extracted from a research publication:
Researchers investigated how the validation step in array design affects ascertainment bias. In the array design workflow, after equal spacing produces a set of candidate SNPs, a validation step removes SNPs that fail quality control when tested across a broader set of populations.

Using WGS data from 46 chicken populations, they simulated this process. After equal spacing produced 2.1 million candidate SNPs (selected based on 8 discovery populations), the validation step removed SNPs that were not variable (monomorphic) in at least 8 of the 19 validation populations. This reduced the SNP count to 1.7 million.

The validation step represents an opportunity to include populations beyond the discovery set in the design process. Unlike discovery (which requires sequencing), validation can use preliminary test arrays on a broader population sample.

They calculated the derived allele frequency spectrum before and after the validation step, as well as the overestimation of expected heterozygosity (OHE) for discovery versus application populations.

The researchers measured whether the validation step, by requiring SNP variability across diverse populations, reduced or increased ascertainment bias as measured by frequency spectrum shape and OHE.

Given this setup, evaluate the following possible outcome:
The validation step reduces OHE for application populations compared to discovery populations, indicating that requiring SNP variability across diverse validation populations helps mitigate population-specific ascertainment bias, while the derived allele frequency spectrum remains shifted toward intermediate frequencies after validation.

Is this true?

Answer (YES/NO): NO